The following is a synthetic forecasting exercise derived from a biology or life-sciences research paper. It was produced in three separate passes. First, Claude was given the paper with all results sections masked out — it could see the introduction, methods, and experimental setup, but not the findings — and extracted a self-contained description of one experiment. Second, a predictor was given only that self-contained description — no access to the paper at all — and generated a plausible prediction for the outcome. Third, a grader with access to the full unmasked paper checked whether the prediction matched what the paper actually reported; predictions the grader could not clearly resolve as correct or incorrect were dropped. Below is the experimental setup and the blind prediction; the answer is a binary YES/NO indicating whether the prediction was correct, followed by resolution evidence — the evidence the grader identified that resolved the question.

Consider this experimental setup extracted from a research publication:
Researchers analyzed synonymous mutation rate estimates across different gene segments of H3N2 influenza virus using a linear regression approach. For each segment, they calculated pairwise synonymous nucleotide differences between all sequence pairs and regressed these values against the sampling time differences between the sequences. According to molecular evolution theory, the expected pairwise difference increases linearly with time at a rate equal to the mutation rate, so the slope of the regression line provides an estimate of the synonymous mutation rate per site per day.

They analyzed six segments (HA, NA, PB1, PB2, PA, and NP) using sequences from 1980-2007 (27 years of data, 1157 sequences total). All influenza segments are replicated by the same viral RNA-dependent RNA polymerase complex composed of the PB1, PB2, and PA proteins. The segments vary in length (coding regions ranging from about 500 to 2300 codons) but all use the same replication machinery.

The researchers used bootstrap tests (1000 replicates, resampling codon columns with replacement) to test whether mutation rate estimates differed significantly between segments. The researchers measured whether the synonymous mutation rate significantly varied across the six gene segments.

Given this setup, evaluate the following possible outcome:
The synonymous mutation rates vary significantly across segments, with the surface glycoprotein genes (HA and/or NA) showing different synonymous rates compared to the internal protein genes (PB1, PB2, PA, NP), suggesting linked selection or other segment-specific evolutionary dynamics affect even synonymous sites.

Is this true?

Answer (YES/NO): YES